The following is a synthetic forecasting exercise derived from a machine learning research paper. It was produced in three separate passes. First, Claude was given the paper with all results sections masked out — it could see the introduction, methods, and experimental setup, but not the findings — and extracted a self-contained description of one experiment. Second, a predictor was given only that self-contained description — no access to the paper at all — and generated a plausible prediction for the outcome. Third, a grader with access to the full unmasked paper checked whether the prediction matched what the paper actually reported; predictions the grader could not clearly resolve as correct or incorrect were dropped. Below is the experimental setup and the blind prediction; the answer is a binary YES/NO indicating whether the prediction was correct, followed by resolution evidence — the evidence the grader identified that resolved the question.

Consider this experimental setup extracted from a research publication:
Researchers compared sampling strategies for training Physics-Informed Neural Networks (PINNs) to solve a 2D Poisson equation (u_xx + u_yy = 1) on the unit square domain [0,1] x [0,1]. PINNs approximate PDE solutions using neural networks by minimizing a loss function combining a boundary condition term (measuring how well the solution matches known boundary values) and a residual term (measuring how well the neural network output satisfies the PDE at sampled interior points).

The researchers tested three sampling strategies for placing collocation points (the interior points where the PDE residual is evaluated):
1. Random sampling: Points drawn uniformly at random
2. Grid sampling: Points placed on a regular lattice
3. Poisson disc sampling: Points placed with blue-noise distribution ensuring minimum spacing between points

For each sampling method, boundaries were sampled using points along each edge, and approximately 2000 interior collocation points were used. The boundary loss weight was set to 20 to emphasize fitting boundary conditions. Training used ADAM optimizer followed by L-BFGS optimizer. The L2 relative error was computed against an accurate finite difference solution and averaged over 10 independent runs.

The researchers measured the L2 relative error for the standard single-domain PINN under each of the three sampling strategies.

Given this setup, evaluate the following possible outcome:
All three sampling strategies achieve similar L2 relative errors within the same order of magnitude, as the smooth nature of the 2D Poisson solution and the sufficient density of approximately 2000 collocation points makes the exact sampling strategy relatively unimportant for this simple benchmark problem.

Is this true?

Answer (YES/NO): NO